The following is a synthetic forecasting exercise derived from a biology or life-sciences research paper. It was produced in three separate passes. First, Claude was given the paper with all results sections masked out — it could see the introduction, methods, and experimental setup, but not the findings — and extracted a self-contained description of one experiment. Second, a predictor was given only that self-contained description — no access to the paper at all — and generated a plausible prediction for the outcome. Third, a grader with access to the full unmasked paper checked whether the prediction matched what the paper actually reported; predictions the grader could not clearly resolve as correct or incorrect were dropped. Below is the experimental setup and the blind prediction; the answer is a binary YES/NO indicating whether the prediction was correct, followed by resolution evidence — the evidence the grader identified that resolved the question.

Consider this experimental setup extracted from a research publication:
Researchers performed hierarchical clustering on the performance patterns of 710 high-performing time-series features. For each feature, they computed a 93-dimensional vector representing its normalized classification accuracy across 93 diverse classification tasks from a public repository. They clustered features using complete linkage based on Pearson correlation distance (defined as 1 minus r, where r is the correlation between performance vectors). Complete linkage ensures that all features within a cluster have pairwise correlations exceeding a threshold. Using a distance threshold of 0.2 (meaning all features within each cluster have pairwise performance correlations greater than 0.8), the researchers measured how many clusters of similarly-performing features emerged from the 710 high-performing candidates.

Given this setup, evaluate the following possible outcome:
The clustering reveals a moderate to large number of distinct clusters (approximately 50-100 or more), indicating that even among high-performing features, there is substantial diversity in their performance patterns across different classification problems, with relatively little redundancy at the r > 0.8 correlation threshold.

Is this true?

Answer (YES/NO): NO